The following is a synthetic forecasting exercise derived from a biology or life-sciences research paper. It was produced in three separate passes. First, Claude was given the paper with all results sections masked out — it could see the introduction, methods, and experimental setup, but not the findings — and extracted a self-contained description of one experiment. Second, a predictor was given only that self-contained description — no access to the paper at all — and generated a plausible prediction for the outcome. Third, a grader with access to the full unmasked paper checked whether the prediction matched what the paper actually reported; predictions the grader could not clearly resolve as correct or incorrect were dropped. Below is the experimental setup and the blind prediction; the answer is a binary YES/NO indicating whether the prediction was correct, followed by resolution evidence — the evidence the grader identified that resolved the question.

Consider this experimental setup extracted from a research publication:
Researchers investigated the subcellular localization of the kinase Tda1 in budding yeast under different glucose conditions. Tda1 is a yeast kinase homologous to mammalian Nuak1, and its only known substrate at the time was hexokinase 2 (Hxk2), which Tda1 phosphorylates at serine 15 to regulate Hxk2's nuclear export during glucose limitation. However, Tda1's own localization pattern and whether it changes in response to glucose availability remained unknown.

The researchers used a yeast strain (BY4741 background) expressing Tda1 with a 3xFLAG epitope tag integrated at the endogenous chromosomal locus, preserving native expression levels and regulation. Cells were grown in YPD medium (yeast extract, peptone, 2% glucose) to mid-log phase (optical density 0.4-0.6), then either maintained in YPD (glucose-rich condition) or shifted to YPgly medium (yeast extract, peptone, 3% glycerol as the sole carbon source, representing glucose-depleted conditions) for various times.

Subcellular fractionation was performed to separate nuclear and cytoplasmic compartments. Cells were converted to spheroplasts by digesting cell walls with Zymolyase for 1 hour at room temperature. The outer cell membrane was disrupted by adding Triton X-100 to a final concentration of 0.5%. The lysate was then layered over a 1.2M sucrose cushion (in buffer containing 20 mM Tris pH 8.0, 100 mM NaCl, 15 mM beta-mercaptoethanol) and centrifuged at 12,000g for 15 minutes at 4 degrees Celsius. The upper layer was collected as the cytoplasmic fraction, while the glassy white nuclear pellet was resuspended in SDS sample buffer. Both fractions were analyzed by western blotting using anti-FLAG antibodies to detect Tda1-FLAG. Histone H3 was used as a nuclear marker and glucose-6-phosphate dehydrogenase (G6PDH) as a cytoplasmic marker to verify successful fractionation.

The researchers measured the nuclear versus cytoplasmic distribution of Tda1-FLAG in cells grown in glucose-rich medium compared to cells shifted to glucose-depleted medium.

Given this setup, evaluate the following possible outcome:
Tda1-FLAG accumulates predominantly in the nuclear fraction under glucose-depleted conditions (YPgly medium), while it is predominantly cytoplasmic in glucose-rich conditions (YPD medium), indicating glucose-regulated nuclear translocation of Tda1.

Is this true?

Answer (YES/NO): NO